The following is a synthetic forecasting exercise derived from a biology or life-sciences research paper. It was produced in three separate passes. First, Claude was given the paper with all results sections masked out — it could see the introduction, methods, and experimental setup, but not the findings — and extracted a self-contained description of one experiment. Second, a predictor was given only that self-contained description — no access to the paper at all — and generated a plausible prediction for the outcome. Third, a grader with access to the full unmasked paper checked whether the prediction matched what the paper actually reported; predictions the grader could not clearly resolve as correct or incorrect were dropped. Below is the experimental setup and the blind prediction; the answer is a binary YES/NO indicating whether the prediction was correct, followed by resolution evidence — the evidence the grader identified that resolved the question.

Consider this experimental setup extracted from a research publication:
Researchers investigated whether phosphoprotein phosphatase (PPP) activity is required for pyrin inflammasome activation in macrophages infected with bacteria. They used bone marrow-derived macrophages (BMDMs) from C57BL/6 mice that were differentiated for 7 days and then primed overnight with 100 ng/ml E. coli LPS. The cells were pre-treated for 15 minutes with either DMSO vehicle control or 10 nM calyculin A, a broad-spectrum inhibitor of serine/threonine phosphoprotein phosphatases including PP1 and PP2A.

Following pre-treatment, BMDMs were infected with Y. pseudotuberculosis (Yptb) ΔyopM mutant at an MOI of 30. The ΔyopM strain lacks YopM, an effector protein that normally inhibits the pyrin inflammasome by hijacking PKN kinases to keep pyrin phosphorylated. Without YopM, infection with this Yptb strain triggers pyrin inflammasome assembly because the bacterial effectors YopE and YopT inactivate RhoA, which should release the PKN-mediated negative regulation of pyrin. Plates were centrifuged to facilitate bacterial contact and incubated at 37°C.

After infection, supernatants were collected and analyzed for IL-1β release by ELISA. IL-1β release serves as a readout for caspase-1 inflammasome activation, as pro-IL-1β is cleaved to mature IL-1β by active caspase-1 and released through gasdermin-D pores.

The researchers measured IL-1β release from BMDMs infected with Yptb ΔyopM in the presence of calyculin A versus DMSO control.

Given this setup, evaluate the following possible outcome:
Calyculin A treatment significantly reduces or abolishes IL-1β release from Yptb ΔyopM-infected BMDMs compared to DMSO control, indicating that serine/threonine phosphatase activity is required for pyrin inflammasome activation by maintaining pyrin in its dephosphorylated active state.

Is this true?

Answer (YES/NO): YES